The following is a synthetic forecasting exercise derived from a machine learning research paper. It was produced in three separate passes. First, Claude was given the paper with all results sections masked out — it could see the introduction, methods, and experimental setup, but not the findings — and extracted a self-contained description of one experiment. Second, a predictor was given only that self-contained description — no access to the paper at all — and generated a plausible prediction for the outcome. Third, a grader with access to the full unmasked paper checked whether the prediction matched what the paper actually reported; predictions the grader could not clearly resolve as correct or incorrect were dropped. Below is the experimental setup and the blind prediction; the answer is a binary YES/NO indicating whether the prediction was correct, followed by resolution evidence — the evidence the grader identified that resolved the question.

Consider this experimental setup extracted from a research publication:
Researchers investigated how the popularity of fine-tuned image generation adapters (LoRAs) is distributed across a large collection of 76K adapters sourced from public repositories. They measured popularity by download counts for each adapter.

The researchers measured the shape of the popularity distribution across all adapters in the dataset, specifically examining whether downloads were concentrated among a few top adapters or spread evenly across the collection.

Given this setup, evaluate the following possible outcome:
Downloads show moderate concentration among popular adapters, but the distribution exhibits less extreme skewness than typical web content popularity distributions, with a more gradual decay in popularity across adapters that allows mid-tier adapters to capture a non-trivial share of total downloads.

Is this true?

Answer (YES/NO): NO